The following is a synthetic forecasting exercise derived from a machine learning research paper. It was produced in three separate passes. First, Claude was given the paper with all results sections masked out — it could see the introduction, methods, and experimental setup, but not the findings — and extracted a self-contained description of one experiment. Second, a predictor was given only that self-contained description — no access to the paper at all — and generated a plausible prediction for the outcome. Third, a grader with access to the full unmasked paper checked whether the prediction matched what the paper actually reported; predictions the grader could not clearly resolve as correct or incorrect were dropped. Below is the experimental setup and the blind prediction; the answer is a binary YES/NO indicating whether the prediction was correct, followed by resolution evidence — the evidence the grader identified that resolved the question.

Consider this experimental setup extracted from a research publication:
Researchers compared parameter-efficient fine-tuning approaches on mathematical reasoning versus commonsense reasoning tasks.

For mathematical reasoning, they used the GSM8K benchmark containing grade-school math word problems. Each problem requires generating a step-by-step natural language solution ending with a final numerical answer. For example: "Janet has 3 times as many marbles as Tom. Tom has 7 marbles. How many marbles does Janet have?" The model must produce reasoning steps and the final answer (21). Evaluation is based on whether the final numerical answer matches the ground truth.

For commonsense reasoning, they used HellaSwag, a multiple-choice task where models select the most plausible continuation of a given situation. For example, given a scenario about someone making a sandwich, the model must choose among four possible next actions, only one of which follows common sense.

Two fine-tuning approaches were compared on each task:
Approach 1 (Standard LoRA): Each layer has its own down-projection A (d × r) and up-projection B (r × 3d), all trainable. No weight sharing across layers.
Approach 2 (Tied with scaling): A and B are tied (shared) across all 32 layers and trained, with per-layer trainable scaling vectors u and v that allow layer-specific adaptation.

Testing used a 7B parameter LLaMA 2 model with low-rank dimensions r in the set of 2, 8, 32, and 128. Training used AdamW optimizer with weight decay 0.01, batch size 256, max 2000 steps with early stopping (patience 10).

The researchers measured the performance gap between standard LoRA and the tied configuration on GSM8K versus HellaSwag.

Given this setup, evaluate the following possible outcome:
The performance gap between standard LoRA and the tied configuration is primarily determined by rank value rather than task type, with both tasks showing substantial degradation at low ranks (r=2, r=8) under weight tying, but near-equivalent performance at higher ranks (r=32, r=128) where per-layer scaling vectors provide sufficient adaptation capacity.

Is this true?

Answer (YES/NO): NO